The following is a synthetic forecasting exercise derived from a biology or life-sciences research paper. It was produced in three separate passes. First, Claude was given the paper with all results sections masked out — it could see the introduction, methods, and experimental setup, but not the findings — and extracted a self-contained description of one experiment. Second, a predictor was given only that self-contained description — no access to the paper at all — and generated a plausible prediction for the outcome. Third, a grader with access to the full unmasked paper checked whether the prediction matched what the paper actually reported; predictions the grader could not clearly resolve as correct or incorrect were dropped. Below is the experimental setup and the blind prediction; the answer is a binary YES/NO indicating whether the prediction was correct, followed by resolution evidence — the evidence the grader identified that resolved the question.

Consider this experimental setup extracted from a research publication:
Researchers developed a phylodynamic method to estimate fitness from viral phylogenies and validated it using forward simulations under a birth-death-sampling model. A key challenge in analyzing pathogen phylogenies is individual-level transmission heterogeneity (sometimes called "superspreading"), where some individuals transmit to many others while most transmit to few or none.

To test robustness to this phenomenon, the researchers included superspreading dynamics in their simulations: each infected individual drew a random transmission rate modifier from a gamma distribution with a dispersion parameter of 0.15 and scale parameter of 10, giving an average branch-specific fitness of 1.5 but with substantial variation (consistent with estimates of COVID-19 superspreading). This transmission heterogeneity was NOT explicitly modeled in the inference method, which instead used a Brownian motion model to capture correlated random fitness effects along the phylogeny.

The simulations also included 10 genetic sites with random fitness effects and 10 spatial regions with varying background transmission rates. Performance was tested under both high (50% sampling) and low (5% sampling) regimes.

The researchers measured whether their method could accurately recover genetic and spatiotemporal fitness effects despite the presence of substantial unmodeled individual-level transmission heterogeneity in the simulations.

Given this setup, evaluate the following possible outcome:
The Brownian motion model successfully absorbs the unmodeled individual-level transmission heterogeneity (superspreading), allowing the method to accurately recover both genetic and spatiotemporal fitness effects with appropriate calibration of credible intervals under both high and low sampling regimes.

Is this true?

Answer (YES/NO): NO